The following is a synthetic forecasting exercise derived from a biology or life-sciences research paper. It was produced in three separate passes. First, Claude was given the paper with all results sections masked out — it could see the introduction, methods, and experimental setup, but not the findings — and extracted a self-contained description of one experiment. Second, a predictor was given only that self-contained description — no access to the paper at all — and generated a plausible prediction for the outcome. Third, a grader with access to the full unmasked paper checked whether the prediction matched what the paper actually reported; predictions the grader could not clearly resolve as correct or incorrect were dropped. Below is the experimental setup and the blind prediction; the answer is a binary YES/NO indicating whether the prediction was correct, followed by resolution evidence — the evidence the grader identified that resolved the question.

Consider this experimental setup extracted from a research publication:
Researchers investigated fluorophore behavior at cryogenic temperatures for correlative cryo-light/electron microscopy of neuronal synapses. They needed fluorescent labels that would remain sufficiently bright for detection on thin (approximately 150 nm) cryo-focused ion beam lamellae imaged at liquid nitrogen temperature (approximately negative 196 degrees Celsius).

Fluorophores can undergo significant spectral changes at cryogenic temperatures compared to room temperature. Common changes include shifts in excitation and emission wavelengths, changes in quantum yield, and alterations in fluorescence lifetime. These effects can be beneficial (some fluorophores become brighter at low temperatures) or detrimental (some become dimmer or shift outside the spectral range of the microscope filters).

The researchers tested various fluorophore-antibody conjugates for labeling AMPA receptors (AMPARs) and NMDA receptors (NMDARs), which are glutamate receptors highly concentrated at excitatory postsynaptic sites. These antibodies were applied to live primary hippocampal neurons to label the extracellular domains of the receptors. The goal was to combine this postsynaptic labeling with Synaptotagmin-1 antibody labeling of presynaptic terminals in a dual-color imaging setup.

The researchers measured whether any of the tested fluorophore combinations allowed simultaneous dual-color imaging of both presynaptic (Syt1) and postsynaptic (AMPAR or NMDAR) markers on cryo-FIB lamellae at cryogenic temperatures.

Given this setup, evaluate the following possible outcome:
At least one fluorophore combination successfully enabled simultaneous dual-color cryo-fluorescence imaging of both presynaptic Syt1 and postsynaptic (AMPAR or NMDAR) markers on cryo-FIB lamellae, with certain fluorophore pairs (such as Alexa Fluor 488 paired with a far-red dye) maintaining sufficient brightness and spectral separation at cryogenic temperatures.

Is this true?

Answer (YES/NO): NO